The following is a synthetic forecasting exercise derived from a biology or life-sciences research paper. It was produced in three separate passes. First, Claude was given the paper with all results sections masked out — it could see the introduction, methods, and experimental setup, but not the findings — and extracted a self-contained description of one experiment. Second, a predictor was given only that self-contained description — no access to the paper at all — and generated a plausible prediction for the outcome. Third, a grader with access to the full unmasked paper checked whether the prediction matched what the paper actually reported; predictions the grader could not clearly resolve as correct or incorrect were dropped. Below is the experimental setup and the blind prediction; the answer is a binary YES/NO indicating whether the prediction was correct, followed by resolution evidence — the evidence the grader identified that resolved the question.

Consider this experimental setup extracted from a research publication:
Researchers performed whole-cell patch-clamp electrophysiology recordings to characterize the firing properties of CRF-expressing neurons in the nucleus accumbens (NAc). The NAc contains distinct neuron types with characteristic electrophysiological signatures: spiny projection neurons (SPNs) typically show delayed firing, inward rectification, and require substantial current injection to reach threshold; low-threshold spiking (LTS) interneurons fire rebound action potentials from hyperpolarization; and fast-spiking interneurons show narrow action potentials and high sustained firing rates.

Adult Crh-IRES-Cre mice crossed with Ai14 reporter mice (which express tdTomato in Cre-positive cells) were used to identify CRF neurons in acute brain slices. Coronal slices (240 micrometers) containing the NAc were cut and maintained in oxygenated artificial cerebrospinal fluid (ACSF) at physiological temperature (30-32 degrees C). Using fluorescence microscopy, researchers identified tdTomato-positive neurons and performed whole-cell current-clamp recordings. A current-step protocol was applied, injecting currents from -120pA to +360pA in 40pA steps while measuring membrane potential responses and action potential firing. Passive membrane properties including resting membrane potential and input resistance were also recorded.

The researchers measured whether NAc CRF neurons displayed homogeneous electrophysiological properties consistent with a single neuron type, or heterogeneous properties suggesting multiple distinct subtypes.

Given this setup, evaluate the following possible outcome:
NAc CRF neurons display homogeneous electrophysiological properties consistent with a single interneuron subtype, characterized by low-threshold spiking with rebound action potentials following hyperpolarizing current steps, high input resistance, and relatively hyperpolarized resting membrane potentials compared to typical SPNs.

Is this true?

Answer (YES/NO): NO